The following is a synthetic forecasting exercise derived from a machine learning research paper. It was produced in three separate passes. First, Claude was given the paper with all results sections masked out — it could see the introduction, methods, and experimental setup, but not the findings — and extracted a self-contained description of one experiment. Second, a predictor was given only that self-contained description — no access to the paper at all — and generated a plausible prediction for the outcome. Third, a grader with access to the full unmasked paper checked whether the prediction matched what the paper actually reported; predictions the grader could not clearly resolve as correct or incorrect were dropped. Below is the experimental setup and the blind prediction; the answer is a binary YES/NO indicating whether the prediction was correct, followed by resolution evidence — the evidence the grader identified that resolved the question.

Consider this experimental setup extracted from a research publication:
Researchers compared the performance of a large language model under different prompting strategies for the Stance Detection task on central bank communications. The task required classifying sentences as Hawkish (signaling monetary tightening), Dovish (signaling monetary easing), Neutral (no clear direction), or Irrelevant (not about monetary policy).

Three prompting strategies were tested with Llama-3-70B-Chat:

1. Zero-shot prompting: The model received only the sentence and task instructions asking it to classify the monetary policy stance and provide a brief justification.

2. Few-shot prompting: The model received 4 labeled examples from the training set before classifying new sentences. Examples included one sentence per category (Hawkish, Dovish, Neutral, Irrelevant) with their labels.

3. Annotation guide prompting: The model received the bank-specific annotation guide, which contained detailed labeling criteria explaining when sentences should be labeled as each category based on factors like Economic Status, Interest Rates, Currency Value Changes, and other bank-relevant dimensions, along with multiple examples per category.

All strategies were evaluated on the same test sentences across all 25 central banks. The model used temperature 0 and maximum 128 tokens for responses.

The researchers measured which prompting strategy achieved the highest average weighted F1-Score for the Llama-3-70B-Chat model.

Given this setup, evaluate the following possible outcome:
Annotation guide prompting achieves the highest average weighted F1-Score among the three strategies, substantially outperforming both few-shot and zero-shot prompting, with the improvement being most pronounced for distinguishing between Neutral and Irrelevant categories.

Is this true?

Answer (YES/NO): NO